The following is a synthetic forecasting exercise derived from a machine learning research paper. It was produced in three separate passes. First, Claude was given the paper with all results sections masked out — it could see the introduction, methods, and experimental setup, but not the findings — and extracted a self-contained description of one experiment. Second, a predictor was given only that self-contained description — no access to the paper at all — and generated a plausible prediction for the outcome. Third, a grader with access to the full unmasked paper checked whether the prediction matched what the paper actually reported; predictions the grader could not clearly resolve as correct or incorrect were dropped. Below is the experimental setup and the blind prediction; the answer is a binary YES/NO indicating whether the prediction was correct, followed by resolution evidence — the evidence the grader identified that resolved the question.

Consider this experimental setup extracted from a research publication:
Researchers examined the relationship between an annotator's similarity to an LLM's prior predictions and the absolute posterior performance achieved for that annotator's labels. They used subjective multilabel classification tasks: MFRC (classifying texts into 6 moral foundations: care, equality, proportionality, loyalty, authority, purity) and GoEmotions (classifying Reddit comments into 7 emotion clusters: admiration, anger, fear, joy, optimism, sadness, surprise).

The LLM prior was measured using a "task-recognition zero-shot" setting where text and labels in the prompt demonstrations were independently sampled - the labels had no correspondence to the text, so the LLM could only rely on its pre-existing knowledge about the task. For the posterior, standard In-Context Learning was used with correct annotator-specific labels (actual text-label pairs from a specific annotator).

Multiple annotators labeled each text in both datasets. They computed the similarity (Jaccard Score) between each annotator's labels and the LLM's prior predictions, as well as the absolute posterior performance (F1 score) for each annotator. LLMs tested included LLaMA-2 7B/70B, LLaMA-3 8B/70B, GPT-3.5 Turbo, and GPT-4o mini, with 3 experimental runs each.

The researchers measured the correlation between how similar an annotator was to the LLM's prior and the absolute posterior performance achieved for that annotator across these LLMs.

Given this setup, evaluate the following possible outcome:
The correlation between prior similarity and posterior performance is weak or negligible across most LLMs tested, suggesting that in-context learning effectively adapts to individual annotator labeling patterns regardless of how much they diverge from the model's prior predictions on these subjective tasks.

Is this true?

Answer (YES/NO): NO